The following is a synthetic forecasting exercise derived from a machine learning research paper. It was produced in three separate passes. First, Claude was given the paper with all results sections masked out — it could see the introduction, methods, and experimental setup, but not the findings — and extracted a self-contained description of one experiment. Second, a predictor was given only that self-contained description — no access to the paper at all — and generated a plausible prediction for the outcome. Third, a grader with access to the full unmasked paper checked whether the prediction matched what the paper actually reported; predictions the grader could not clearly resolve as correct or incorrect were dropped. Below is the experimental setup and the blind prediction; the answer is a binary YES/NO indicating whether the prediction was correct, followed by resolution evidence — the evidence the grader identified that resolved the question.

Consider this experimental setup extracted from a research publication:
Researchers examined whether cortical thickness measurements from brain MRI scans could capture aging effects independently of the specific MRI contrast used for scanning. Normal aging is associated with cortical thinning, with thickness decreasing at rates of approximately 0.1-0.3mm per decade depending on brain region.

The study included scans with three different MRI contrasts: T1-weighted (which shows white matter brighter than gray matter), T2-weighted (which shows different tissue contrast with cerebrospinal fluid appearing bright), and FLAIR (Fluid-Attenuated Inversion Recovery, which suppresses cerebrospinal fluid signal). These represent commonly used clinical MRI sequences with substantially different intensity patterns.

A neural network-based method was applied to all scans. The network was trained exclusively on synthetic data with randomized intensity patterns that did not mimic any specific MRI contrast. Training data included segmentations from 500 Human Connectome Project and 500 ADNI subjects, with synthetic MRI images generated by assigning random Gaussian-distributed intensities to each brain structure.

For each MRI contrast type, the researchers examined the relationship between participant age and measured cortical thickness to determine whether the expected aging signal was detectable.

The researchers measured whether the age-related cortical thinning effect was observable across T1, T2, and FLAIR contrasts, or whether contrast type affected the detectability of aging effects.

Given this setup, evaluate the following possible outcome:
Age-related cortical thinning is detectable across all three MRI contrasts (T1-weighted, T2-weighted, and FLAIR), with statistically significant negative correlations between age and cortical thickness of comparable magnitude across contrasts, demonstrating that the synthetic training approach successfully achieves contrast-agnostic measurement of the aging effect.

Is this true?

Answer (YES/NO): NO